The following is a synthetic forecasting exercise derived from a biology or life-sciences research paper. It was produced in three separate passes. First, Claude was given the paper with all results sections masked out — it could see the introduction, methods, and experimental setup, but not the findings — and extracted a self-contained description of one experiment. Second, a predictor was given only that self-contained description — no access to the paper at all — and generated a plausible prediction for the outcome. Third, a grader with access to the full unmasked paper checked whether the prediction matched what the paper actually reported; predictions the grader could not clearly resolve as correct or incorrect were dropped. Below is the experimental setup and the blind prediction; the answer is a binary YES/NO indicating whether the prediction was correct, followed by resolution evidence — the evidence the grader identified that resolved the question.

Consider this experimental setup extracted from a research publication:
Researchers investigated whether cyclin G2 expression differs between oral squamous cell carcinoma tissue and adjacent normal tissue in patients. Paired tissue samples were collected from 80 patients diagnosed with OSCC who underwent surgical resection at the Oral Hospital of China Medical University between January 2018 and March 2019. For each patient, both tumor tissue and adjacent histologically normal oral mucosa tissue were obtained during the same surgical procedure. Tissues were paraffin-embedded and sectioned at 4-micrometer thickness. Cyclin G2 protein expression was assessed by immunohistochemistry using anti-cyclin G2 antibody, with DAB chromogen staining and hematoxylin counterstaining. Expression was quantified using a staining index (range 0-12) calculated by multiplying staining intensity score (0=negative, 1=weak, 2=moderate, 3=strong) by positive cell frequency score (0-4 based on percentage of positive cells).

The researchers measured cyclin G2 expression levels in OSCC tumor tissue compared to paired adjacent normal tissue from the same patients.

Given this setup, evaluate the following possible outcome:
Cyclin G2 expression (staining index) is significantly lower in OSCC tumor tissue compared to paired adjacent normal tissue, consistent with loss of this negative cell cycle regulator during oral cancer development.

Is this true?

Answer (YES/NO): YES